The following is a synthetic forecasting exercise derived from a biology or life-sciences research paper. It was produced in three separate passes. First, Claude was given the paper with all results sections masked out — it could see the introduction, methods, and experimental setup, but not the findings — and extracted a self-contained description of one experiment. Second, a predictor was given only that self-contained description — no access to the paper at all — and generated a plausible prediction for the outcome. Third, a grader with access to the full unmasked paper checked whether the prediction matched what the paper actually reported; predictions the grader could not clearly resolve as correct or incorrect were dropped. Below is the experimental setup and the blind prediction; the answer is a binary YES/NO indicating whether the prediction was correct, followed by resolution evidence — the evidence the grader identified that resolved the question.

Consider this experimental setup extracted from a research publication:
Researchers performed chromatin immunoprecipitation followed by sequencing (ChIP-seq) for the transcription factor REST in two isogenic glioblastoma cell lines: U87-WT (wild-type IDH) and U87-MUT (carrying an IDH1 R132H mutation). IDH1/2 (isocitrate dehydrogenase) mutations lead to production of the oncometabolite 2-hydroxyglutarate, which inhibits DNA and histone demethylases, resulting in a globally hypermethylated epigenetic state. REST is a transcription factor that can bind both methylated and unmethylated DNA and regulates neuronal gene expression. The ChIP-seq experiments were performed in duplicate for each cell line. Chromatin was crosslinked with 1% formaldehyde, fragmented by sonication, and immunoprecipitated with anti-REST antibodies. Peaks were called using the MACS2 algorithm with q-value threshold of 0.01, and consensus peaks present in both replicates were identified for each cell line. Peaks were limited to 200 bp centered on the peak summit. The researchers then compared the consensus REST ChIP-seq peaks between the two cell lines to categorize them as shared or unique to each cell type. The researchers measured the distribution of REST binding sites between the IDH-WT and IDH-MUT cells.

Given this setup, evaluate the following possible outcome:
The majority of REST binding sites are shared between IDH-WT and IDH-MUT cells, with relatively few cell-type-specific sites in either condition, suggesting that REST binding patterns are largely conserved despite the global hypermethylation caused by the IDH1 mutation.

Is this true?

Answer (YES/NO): NO